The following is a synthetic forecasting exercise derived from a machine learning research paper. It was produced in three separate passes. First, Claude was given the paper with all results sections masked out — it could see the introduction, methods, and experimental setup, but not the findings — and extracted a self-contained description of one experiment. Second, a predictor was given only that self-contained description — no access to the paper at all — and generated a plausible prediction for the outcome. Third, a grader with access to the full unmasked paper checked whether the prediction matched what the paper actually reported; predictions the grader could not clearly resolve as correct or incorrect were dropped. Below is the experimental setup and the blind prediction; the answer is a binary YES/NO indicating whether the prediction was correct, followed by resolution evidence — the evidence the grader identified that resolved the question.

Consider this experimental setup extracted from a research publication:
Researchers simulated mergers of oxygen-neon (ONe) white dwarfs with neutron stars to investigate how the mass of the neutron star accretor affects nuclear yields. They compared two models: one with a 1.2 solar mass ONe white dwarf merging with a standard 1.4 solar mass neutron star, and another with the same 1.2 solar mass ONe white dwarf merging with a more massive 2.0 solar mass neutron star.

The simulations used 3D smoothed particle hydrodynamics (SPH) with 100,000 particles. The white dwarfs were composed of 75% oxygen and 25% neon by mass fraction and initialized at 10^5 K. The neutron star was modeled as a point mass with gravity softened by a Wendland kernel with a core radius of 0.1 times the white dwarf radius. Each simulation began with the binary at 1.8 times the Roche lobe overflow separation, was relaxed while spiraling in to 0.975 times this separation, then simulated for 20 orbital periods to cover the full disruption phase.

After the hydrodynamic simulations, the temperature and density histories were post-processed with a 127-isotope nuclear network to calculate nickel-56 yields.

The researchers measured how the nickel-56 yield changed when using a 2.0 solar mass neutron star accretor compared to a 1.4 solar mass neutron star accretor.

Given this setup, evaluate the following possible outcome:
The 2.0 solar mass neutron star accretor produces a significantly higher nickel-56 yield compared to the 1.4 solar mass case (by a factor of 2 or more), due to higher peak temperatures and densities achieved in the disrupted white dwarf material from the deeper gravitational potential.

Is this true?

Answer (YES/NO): NO